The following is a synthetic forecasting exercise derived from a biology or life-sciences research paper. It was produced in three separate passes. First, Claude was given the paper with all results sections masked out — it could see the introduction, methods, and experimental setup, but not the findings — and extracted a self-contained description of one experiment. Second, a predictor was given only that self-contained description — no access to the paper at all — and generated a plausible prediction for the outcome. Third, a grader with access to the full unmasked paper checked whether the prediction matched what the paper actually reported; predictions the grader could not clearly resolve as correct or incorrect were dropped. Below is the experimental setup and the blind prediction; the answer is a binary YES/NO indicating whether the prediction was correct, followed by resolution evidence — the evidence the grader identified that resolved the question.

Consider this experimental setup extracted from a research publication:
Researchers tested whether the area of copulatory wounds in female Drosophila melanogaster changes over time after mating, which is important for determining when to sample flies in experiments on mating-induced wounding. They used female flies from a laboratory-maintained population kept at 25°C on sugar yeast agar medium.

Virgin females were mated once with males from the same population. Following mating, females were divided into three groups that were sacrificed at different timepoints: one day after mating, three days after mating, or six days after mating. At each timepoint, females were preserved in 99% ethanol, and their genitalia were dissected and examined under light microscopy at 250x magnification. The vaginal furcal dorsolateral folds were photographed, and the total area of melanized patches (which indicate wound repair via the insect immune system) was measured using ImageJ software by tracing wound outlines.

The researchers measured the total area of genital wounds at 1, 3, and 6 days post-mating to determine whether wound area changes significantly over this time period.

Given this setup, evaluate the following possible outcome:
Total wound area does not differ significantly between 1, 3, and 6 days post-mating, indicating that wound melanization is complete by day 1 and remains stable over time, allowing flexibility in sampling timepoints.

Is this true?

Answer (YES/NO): YES